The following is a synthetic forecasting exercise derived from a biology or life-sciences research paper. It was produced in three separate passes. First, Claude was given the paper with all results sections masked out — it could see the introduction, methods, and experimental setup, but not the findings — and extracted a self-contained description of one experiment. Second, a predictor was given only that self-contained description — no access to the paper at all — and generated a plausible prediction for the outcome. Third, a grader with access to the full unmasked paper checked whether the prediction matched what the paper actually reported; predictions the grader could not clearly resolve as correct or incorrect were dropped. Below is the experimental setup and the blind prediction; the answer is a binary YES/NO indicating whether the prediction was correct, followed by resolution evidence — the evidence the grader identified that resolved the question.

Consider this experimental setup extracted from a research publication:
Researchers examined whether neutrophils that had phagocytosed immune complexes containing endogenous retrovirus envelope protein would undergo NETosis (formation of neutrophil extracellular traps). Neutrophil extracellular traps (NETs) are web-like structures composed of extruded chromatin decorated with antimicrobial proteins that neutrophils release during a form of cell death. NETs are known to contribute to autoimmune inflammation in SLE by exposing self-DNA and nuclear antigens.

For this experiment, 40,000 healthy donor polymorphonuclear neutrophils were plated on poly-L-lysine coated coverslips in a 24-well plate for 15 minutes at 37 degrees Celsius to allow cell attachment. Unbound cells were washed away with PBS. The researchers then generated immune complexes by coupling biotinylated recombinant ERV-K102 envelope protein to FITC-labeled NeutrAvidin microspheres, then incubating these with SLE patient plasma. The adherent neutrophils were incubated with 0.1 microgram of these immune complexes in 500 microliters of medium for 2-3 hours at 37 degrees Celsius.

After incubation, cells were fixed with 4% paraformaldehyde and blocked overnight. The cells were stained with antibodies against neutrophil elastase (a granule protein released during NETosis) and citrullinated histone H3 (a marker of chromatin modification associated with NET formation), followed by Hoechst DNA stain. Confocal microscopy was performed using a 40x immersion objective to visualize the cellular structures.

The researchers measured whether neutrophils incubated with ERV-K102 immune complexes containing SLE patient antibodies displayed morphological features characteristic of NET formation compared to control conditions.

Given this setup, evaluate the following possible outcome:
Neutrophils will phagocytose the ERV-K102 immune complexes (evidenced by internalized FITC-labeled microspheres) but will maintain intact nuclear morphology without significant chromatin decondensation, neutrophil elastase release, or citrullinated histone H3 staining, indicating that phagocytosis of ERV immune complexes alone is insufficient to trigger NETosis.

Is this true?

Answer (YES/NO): NO